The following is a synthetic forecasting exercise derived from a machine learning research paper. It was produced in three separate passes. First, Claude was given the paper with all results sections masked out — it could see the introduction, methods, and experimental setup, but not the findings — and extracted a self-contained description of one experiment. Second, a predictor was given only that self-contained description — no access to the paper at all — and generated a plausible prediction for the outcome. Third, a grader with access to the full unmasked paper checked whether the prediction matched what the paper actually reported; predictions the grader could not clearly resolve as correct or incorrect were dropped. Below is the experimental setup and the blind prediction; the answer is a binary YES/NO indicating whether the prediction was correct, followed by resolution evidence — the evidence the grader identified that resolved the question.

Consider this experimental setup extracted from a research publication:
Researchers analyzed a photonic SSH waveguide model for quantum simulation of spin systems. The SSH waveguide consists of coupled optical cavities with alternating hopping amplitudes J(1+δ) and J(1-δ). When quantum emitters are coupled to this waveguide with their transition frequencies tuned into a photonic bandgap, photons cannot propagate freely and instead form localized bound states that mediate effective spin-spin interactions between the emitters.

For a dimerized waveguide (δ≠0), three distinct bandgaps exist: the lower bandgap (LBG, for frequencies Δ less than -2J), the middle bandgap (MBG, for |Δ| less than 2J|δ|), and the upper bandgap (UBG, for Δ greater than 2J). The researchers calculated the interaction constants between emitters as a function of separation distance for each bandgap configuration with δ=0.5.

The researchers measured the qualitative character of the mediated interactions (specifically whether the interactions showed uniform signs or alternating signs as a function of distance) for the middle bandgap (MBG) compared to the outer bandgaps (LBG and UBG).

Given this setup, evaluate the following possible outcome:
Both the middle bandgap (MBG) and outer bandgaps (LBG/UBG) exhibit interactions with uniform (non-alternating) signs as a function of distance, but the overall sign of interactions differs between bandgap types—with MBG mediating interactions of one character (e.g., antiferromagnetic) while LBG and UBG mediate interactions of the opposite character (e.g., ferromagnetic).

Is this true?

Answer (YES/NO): NO